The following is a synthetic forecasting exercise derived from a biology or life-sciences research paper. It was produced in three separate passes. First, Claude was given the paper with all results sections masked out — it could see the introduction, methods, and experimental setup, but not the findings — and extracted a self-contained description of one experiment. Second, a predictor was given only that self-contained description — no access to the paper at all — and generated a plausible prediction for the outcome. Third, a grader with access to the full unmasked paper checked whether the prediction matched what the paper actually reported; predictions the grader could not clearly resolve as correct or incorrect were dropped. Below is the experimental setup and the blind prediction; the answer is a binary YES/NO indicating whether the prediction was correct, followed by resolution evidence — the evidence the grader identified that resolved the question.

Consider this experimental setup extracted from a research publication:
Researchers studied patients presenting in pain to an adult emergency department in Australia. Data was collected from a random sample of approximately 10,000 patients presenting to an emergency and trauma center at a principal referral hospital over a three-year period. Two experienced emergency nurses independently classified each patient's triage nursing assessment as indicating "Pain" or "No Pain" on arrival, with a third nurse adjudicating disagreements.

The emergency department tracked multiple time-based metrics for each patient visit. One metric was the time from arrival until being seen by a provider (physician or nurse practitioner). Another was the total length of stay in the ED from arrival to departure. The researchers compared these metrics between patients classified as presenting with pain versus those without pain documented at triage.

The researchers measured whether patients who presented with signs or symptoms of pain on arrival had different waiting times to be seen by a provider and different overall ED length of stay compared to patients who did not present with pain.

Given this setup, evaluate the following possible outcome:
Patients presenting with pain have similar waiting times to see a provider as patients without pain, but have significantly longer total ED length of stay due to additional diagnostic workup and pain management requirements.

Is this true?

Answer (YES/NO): NO